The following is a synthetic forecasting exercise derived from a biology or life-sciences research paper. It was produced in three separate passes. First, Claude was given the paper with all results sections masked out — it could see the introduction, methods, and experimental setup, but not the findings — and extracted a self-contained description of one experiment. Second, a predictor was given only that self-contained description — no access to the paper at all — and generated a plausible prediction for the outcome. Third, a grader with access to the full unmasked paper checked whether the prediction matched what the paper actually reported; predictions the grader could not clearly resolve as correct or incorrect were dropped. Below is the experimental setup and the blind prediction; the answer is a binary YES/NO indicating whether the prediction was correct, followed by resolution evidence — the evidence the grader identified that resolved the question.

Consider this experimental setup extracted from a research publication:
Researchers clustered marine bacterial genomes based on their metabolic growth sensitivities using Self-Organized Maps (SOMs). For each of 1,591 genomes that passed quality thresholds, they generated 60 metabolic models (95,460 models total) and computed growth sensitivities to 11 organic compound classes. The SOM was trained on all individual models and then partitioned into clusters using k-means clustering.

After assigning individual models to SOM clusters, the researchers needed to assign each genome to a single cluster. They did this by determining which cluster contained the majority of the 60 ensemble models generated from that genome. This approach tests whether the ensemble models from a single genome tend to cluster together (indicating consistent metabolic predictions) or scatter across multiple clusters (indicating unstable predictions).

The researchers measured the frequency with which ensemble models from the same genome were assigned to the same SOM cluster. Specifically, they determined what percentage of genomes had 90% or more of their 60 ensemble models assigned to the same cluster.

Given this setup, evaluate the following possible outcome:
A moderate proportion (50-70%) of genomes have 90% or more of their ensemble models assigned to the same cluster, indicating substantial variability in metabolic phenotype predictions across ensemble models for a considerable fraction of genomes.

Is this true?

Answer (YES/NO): NO